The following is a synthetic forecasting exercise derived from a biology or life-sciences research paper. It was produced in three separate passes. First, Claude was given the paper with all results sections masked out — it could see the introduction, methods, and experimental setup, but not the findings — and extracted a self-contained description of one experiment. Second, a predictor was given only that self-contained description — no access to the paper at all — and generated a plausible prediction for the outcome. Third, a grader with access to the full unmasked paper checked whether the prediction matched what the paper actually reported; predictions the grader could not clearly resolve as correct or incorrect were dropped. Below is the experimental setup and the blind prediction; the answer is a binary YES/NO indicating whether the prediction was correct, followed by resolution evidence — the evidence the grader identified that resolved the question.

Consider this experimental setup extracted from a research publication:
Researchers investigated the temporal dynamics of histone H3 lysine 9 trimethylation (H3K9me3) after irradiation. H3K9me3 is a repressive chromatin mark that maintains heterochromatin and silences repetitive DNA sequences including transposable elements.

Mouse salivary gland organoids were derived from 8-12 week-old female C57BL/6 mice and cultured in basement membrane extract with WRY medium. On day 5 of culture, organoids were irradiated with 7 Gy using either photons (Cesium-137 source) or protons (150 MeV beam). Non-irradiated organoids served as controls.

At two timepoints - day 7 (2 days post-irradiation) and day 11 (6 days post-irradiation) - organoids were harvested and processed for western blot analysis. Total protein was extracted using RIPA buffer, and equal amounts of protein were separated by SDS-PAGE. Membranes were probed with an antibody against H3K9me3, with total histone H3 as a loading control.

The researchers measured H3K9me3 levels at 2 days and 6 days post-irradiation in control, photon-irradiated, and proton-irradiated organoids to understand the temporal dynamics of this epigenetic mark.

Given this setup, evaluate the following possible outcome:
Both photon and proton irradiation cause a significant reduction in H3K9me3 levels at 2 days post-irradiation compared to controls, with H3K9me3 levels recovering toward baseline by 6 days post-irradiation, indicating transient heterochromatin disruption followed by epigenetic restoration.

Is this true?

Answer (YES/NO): NO